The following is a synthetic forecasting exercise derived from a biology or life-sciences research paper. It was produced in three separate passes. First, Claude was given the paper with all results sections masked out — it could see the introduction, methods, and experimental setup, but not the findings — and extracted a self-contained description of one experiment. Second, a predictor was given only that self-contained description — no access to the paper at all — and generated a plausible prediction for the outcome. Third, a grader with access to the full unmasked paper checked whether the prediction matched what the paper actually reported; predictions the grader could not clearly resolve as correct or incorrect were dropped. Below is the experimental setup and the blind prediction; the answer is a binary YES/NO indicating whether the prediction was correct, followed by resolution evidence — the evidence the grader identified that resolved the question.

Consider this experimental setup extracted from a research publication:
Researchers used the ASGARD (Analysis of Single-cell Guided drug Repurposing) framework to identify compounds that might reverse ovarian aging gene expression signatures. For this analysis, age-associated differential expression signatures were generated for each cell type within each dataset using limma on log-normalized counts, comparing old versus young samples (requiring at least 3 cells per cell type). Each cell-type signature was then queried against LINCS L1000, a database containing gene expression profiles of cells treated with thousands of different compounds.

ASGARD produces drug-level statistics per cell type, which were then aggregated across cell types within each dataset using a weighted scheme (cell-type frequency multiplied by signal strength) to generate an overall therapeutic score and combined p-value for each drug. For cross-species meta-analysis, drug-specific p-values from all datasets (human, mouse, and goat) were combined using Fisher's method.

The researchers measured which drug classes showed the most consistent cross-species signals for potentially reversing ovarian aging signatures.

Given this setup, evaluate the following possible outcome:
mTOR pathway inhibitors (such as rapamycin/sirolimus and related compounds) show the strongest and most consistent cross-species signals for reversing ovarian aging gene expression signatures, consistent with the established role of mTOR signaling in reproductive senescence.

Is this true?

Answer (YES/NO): NO